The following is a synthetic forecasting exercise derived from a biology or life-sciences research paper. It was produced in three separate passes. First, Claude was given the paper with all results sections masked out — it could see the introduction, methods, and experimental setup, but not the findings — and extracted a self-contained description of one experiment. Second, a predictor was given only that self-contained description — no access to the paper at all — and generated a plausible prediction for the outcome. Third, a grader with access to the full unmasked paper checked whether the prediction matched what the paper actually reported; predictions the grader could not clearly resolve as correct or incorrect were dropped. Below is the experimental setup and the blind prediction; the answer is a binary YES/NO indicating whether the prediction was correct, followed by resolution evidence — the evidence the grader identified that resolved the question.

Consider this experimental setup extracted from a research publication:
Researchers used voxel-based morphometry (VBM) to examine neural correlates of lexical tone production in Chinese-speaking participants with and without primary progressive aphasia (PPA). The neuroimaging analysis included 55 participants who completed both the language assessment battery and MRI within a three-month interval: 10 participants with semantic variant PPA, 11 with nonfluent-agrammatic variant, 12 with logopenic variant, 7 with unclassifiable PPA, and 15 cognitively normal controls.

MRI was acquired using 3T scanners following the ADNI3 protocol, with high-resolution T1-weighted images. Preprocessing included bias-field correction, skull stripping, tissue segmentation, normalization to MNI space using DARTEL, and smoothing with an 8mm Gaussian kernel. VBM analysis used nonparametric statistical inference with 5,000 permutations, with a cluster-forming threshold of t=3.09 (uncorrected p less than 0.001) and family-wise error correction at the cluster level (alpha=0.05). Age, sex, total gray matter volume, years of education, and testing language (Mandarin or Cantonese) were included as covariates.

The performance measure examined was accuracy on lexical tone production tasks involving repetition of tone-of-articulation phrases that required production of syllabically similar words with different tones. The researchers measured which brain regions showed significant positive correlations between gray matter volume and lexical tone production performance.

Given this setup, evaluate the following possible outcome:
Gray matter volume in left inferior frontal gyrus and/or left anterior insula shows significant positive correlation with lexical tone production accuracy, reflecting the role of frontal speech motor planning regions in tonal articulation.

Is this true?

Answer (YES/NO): YES